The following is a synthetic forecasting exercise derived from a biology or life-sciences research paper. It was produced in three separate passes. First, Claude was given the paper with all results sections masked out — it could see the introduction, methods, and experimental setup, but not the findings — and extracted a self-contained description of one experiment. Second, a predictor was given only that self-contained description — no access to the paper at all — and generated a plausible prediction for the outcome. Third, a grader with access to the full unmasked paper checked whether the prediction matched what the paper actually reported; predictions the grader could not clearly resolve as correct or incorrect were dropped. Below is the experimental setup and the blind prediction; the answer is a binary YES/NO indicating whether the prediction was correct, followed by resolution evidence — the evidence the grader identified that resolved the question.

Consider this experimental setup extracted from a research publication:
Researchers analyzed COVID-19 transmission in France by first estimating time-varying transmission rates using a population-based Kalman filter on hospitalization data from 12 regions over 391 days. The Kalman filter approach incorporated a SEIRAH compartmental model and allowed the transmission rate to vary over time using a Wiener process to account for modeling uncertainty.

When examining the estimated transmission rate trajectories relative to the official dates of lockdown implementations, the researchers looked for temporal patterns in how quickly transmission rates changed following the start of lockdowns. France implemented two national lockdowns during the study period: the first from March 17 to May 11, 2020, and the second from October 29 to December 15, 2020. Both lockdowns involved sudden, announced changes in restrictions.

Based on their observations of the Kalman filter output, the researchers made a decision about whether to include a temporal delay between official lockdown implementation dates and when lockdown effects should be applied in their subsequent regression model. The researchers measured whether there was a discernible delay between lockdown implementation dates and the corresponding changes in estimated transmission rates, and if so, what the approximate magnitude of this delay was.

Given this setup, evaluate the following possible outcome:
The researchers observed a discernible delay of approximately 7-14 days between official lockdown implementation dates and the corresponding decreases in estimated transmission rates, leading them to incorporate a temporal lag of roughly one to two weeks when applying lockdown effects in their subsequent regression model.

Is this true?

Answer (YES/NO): NO